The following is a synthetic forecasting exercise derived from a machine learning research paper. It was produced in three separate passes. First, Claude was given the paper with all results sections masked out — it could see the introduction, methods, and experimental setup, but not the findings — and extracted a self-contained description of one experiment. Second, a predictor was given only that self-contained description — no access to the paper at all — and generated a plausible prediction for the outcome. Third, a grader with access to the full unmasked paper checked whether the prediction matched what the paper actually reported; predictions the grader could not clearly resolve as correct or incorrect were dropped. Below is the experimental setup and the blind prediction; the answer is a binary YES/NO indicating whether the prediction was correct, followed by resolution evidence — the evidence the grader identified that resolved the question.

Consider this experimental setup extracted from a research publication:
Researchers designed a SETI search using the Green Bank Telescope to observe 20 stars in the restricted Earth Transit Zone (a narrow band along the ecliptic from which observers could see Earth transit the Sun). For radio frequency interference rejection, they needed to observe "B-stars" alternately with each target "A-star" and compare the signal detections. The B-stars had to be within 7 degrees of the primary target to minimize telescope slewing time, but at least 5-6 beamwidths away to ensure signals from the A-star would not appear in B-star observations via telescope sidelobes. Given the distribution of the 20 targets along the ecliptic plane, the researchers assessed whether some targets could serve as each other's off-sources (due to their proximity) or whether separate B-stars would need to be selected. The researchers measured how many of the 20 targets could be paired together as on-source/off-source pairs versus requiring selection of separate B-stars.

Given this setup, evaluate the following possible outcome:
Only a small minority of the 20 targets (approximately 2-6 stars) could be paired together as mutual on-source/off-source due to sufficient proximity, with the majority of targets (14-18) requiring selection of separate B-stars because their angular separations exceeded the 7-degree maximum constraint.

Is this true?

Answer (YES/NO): NO